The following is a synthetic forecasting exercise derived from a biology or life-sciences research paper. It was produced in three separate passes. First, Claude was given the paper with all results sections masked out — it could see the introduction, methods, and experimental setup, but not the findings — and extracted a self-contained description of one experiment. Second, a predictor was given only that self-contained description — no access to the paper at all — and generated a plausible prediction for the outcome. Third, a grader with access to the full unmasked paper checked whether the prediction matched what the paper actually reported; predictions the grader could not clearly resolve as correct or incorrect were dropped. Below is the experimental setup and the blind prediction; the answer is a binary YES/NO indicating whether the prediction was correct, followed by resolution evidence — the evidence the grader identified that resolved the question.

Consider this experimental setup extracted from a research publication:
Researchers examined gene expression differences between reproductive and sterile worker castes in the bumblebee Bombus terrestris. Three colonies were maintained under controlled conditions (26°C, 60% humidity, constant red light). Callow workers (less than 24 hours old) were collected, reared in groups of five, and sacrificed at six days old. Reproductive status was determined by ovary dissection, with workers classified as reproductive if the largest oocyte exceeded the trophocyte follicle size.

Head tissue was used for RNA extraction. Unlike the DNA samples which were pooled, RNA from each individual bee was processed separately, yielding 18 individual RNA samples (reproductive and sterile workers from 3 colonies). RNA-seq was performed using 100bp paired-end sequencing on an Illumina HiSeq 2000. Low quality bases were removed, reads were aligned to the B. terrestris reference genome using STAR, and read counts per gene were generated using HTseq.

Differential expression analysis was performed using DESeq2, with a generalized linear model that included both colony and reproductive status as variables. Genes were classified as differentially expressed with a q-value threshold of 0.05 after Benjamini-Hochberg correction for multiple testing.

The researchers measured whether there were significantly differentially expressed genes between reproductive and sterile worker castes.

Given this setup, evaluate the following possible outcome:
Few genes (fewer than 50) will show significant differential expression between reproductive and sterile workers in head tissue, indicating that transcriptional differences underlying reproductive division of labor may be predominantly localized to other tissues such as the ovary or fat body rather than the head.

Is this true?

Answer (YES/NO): NO